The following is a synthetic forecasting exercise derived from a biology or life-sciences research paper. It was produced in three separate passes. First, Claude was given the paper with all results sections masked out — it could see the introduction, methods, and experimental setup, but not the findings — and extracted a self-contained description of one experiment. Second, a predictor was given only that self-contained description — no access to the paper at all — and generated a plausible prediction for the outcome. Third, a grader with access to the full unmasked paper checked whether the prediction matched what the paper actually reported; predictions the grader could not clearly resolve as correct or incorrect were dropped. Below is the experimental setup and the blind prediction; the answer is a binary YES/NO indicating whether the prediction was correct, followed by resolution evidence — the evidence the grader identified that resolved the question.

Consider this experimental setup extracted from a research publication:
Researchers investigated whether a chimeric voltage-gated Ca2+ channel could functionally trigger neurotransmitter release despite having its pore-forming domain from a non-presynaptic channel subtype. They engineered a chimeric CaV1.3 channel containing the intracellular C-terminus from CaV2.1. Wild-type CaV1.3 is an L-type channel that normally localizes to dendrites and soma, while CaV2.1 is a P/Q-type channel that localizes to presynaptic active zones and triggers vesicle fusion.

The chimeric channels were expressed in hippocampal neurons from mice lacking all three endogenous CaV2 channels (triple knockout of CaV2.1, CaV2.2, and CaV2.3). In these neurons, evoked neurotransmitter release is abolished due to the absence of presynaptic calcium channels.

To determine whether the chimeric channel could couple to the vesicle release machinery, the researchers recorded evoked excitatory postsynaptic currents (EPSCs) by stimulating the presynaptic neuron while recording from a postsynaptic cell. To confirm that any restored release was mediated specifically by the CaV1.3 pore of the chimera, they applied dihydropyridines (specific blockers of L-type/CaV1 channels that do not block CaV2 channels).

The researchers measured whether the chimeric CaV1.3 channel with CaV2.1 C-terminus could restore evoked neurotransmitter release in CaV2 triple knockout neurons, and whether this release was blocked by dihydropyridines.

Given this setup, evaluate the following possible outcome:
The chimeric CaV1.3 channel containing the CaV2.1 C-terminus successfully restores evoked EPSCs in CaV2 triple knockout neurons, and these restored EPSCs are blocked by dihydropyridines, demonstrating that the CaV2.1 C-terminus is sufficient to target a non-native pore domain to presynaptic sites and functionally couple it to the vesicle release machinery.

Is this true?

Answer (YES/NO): YES